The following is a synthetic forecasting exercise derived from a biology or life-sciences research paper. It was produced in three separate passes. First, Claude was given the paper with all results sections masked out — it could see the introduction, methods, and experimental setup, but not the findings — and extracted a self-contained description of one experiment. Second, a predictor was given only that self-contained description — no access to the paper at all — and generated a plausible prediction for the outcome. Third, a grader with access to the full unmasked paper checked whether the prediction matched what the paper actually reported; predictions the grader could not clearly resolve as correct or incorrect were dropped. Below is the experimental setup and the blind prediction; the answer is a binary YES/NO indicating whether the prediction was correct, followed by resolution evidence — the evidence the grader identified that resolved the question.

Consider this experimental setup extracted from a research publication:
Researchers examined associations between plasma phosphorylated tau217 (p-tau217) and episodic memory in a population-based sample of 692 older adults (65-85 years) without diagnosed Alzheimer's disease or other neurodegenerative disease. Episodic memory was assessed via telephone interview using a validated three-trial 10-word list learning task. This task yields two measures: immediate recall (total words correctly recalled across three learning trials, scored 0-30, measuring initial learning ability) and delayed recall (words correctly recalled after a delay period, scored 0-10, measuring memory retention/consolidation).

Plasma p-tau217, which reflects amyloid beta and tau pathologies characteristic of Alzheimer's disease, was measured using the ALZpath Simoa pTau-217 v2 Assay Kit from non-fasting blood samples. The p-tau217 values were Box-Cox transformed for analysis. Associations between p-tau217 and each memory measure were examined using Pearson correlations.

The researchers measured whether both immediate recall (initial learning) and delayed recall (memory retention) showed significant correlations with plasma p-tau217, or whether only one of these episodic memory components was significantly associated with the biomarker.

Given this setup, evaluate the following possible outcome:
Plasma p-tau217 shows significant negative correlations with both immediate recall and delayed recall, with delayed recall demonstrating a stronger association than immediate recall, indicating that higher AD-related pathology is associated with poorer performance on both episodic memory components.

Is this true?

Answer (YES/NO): NO